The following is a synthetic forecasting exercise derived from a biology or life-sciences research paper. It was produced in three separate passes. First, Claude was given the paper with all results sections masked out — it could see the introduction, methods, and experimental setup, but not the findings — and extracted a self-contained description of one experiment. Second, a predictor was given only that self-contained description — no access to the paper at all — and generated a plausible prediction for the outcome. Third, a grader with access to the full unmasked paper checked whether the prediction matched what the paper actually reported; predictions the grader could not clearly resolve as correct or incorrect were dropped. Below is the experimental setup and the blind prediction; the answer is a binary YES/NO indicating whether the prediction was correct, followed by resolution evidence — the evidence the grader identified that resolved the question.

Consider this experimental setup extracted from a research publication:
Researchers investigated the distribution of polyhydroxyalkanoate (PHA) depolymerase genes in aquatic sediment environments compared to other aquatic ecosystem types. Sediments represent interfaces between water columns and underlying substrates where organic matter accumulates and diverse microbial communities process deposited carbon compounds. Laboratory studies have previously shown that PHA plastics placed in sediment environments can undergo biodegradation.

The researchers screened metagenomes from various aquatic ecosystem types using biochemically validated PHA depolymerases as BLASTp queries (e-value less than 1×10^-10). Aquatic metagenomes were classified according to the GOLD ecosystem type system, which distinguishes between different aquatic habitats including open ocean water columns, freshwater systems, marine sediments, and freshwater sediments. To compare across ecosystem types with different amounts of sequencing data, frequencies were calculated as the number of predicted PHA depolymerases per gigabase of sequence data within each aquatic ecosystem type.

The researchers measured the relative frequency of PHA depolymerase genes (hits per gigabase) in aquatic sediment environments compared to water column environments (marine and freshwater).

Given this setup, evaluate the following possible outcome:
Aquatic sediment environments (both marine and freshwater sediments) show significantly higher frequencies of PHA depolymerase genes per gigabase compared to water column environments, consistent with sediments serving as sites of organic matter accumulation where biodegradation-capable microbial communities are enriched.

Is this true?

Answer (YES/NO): YES